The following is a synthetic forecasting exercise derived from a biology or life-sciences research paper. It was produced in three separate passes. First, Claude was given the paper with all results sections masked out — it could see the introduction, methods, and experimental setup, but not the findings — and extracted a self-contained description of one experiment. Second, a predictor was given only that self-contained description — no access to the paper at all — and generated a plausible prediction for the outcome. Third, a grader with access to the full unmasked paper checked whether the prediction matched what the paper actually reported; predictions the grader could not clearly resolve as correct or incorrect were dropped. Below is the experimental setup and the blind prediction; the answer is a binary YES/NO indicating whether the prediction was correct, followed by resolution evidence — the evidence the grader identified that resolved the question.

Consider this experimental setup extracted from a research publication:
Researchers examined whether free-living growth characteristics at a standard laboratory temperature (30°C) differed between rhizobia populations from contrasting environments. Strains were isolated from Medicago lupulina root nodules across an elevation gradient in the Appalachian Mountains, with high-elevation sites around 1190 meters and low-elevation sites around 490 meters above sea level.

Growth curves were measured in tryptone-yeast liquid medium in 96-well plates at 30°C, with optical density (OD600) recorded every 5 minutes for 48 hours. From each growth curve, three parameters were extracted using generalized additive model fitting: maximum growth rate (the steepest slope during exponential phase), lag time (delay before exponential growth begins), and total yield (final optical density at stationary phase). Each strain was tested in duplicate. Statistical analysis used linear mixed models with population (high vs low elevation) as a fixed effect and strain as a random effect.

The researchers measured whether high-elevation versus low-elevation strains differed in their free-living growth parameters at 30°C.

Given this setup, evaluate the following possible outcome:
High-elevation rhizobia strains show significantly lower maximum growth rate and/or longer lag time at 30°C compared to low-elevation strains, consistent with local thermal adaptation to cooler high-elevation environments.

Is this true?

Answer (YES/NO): NO